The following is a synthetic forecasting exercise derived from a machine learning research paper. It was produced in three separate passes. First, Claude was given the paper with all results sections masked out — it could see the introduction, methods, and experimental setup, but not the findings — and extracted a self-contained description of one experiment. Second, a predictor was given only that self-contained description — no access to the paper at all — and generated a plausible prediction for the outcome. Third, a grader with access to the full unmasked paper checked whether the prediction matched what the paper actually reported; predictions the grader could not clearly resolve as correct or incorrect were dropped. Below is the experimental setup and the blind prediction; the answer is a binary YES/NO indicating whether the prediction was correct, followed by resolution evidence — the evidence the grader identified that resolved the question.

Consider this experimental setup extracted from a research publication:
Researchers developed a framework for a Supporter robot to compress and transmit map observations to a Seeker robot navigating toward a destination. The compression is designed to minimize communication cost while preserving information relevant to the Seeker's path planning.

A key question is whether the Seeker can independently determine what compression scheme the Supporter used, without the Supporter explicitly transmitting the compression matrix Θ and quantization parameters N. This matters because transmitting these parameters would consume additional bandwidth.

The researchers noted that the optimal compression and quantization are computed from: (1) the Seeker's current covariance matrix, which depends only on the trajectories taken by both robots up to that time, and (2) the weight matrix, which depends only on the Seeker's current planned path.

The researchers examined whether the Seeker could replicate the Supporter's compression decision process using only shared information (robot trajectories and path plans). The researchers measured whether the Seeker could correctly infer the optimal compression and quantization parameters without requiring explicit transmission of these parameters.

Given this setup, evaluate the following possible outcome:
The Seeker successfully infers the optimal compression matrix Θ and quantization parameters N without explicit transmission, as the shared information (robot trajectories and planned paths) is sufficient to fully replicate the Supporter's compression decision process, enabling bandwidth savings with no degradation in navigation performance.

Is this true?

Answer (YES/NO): YES